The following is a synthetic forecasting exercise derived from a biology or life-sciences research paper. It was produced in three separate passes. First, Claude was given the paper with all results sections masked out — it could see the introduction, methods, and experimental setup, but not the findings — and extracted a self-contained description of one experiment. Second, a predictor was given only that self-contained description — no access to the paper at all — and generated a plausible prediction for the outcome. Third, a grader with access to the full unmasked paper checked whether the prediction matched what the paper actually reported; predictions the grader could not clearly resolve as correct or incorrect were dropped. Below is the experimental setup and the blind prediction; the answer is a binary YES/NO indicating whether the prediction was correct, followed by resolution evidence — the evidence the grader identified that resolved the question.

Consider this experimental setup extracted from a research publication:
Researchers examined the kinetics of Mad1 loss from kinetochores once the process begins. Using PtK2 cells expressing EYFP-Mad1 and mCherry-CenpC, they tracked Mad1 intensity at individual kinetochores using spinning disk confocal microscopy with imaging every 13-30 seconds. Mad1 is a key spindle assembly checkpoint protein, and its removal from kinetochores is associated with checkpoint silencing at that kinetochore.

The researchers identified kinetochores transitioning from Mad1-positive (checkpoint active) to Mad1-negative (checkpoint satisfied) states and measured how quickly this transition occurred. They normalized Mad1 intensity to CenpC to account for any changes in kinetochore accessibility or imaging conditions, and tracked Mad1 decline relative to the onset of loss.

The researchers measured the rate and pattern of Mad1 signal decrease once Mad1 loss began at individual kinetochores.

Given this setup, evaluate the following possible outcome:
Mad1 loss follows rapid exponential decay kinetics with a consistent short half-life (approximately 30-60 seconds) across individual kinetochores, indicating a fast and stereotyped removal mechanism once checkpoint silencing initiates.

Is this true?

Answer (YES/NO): NO